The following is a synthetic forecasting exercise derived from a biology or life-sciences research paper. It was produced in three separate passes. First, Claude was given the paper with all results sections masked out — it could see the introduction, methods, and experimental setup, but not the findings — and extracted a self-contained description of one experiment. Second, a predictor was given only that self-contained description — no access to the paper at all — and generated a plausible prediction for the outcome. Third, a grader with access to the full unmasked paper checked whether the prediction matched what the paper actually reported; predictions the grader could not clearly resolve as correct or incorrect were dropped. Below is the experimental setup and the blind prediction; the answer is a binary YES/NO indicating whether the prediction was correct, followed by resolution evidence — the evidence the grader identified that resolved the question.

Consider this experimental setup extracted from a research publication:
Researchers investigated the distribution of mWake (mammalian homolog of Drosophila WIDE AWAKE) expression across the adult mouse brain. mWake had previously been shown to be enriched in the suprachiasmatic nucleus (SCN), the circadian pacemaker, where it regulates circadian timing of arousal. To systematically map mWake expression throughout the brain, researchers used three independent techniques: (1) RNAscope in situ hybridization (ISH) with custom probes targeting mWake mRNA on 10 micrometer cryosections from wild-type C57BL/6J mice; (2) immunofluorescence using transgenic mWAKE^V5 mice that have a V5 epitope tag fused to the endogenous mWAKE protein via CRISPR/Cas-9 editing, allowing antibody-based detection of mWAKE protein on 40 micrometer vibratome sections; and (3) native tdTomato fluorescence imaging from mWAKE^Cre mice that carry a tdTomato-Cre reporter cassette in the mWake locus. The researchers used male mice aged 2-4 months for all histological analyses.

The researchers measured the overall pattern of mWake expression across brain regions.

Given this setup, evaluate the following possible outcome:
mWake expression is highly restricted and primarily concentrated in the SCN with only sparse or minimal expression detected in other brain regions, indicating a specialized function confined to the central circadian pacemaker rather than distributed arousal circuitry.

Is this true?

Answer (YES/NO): NO